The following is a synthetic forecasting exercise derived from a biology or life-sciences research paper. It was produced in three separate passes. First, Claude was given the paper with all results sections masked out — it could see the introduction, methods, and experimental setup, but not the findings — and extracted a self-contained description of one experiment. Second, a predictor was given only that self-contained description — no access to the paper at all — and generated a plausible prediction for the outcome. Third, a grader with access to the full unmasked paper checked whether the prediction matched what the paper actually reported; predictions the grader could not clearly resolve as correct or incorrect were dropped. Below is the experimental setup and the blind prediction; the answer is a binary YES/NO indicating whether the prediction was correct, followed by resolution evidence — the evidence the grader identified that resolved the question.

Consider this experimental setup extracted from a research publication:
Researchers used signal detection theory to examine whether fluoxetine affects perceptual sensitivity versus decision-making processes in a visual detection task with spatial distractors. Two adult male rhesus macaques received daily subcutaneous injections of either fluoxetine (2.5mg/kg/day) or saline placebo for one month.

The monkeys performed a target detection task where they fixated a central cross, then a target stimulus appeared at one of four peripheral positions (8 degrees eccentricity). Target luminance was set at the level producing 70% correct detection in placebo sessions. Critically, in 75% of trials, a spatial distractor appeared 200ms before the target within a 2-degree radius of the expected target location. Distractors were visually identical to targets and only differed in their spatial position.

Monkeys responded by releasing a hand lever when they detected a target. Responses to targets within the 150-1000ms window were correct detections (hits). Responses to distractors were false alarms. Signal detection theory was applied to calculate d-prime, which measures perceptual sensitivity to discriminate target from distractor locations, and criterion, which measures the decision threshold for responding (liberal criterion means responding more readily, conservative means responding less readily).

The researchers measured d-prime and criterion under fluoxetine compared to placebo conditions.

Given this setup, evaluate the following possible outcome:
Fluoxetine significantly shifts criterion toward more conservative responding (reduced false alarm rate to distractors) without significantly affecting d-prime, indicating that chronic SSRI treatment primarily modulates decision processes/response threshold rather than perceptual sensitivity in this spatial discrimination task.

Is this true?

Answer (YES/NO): NO